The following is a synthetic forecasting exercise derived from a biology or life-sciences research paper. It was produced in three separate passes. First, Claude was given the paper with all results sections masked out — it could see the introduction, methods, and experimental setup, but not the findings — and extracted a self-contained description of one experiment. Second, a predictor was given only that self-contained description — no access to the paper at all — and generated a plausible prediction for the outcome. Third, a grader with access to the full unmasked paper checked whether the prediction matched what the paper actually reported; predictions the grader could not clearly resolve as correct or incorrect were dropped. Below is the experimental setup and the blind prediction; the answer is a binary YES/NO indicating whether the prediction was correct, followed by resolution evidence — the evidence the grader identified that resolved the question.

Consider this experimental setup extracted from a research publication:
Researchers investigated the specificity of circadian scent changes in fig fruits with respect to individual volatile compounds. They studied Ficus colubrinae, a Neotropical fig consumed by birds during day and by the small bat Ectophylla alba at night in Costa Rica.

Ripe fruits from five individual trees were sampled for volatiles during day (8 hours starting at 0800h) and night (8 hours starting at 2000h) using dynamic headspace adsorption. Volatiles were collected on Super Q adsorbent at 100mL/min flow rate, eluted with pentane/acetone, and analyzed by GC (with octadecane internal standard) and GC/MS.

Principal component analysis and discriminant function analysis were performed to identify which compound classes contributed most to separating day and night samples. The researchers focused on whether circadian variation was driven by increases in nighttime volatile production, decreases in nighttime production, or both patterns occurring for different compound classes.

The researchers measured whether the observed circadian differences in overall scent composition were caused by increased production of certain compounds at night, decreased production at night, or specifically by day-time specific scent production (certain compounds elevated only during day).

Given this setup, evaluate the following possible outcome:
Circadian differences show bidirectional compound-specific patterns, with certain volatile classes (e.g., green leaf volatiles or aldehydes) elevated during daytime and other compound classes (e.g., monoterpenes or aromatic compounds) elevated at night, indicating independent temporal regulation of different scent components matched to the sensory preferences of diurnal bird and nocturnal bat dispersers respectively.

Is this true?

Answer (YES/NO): NO